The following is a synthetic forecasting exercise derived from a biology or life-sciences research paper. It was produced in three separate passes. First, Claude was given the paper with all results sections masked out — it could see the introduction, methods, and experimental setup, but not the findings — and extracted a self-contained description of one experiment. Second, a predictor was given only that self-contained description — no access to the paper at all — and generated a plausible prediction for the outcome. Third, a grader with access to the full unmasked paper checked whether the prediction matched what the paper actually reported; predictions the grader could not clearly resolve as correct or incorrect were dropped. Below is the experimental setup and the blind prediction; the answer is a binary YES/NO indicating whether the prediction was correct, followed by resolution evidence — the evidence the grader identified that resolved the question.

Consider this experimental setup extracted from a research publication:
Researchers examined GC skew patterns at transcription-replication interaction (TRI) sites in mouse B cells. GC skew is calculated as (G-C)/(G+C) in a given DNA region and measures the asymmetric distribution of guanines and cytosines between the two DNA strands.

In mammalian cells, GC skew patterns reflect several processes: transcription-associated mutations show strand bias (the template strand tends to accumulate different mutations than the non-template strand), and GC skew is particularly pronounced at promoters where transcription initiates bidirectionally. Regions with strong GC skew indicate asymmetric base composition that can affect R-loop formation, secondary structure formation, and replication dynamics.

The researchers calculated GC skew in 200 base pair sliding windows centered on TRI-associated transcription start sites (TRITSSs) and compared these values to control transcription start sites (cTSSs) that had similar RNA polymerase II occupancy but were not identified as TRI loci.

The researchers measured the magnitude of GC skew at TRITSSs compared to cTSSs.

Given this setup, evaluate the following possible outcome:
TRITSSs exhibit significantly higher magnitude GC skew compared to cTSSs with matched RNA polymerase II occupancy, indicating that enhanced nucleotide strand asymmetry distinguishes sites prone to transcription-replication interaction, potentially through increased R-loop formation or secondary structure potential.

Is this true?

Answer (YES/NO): YES